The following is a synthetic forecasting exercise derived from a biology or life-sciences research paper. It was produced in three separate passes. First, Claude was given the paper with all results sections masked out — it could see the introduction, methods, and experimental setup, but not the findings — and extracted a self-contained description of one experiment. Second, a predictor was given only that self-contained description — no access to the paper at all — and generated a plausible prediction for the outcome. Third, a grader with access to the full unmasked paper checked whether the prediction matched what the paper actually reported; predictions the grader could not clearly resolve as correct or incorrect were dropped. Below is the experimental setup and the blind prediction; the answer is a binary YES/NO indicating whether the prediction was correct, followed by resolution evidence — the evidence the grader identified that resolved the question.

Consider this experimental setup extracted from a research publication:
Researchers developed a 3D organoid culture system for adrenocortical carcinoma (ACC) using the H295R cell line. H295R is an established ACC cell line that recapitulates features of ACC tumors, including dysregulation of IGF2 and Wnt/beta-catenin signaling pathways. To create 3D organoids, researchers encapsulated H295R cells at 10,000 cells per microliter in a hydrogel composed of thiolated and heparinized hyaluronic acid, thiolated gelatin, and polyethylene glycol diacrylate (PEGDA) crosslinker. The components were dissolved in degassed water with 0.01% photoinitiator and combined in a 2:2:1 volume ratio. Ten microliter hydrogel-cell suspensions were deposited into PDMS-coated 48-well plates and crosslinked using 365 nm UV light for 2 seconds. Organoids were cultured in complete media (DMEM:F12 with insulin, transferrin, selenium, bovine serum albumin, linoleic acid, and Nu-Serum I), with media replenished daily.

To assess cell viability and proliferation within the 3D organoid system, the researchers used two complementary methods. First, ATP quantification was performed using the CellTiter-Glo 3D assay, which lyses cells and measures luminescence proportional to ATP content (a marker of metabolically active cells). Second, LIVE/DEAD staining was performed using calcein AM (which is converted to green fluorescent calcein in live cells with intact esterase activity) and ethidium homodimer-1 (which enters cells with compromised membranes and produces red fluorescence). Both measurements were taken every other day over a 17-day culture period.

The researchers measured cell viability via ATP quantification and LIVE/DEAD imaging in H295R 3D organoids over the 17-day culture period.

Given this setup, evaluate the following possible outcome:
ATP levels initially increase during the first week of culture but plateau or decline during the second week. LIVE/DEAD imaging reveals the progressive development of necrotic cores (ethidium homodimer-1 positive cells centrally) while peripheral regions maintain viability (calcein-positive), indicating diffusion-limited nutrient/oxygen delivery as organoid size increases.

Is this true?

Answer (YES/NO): NO